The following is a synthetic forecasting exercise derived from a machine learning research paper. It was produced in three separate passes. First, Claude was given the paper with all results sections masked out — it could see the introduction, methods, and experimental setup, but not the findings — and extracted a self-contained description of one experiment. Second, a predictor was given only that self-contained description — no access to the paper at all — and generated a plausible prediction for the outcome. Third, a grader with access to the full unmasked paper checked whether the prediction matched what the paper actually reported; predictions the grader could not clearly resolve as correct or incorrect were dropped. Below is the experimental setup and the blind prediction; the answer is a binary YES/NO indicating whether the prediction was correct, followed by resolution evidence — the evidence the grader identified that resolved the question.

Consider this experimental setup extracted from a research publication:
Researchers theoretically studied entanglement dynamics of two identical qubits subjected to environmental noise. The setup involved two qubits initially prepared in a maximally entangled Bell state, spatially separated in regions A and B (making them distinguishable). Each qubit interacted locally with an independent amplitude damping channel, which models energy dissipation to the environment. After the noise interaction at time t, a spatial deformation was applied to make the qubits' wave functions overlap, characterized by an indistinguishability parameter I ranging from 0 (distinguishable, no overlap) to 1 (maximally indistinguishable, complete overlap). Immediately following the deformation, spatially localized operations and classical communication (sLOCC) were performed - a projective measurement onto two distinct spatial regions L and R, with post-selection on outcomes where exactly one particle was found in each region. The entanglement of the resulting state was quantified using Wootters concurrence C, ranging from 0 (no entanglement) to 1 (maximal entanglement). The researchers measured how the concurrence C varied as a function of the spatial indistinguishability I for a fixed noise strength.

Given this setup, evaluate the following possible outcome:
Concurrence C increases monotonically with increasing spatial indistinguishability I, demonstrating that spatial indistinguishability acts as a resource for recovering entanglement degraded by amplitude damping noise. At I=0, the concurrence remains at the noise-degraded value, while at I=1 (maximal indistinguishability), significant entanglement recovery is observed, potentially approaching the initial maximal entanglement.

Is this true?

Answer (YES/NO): YES